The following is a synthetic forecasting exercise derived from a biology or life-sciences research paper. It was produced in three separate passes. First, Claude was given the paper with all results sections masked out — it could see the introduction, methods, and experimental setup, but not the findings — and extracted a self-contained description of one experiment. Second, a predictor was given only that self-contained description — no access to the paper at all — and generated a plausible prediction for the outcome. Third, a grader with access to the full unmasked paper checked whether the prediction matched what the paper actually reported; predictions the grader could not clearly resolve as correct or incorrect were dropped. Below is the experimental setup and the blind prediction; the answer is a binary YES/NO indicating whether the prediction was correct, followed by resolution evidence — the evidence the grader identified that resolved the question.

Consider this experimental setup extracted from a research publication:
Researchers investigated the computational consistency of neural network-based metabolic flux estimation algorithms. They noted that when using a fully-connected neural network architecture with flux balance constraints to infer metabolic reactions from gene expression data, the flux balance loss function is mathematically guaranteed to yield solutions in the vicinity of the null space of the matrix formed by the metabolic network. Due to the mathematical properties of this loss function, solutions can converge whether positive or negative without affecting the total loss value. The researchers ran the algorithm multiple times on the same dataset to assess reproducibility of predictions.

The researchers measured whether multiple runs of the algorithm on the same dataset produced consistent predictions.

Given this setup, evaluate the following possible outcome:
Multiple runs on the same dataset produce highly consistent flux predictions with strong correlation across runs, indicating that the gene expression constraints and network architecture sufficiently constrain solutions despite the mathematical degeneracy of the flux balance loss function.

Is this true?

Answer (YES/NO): NO